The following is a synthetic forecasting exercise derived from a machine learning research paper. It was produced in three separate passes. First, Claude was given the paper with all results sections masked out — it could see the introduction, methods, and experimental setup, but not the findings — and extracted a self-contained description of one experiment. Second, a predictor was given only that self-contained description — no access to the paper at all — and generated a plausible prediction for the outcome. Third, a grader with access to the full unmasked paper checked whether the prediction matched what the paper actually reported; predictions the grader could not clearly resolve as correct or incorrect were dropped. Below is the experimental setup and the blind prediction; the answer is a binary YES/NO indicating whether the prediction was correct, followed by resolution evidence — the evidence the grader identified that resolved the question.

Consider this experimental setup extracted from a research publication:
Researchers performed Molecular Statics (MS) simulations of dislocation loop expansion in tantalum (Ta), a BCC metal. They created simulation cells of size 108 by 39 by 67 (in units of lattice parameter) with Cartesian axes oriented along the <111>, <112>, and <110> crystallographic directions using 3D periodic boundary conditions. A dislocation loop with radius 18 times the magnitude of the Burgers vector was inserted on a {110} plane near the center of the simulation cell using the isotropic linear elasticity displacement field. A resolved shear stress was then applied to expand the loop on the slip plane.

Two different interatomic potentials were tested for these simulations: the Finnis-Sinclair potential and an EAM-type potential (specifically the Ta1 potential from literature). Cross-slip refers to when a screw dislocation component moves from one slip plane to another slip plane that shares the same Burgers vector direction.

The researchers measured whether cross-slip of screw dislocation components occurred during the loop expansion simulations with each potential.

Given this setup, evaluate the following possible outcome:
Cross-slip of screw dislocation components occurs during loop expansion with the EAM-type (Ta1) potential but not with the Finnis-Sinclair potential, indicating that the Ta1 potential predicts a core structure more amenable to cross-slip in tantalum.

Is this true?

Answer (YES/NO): YES